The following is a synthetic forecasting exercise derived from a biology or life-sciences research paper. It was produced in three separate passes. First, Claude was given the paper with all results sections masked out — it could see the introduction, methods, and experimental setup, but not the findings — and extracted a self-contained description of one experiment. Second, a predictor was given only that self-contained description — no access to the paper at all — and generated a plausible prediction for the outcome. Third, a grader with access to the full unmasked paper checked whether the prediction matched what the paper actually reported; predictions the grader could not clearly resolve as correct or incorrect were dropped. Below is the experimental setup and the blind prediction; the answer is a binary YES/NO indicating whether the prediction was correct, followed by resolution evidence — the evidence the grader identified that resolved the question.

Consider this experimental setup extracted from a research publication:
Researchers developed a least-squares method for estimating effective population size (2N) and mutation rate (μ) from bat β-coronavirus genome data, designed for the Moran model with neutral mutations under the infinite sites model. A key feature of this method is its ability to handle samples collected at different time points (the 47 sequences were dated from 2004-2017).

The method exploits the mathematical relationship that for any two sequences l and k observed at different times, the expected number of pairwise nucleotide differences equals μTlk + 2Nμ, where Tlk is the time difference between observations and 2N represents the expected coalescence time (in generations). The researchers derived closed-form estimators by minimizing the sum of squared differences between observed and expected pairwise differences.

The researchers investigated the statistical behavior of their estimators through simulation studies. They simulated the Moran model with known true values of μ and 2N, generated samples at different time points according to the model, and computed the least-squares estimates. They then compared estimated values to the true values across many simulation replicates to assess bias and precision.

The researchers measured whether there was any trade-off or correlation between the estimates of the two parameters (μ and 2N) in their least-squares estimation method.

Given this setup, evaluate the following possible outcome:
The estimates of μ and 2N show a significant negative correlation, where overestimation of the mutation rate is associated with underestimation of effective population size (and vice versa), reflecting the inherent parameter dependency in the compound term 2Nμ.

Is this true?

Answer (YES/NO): YES